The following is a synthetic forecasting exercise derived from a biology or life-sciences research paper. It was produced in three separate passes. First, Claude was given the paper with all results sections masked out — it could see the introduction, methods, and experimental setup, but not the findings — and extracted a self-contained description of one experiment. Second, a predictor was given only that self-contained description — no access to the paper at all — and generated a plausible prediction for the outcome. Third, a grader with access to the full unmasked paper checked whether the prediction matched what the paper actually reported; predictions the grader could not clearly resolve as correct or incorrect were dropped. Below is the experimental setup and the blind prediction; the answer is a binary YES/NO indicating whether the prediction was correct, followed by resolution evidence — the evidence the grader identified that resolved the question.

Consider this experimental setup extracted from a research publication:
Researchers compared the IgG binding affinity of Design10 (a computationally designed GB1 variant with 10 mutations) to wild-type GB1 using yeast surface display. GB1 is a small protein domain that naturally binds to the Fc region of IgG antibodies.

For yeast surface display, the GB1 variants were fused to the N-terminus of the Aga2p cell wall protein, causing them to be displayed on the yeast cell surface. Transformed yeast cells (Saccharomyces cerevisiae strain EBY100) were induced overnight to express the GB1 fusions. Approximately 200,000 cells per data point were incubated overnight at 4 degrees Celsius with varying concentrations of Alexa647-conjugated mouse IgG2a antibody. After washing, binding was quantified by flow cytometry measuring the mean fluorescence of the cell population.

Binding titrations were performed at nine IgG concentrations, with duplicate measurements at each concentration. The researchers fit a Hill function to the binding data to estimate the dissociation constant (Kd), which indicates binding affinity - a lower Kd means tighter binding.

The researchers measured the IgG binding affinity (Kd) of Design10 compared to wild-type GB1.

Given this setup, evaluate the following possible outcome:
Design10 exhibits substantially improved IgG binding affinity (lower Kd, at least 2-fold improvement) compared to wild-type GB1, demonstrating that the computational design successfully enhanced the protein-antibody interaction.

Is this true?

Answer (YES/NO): YES